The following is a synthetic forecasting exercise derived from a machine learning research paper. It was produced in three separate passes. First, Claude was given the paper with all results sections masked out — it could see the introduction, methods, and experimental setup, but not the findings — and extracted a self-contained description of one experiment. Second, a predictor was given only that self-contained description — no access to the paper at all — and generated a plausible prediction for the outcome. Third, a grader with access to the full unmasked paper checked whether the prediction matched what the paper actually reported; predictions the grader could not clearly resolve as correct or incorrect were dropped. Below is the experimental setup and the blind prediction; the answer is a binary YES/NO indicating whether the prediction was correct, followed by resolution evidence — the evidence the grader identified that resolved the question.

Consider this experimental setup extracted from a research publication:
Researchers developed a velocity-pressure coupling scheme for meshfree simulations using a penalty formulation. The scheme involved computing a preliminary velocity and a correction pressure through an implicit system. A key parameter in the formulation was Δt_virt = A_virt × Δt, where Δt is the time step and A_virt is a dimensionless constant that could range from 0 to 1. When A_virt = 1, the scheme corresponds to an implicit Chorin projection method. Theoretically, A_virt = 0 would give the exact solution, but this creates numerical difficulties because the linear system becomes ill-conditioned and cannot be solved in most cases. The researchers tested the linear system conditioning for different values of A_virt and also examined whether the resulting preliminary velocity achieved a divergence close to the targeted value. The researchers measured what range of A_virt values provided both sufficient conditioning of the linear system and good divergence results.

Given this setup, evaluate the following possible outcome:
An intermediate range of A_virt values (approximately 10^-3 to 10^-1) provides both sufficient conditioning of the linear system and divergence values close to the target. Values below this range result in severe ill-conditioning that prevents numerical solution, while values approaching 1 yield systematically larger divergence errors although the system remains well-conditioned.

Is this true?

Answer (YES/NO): NO